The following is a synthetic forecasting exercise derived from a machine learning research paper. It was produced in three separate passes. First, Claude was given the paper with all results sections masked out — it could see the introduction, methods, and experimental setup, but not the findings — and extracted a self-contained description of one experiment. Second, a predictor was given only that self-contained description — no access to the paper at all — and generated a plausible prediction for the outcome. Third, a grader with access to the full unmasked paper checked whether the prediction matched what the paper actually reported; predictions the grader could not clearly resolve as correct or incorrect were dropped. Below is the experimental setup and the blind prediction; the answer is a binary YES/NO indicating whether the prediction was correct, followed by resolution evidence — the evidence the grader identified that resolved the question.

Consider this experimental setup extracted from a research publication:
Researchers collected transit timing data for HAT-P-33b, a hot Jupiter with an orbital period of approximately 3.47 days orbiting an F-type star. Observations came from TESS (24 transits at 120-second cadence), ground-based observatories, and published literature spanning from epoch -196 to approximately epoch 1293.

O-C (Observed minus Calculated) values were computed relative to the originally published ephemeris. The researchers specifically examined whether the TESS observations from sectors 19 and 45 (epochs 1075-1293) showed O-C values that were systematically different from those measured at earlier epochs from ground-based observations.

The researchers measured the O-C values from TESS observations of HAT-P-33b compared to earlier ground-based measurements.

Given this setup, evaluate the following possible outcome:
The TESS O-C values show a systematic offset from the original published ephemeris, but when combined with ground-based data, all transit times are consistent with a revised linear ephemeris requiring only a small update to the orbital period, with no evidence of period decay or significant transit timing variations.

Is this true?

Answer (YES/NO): YES